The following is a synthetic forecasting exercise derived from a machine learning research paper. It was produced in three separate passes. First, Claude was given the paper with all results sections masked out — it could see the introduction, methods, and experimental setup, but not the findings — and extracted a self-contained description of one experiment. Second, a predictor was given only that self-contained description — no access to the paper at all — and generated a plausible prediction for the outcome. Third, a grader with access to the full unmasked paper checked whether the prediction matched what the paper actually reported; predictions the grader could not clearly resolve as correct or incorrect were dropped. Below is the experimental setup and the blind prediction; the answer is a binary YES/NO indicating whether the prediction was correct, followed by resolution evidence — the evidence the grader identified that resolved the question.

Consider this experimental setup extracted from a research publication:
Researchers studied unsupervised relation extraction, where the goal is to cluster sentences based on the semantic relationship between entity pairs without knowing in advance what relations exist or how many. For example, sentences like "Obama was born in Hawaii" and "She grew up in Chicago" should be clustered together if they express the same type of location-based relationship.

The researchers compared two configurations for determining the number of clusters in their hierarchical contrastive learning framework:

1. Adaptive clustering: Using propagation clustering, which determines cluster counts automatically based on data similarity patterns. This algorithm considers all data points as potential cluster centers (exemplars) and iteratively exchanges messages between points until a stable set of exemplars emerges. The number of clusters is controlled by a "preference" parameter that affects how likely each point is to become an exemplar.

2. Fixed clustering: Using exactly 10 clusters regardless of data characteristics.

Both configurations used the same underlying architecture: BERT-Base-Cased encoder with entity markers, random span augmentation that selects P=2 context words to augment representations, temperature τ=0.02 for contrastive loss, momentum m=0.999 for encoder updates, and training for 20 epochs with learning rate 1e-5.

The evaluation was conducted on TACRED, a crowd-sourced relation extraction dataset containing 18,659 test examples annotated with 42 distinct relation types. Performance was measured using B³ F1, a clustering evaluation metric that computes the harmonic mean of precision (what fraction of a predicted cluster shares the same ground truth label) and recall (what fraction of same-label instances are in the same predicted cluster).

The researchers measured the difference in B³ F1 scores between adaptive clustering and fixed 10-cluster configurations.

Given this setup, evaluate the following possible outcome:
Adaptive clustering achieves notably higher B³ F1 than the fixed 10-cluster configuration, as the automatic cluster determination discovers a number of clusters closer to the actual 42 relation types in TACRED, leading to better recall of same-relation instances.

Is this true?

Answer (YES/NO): NO